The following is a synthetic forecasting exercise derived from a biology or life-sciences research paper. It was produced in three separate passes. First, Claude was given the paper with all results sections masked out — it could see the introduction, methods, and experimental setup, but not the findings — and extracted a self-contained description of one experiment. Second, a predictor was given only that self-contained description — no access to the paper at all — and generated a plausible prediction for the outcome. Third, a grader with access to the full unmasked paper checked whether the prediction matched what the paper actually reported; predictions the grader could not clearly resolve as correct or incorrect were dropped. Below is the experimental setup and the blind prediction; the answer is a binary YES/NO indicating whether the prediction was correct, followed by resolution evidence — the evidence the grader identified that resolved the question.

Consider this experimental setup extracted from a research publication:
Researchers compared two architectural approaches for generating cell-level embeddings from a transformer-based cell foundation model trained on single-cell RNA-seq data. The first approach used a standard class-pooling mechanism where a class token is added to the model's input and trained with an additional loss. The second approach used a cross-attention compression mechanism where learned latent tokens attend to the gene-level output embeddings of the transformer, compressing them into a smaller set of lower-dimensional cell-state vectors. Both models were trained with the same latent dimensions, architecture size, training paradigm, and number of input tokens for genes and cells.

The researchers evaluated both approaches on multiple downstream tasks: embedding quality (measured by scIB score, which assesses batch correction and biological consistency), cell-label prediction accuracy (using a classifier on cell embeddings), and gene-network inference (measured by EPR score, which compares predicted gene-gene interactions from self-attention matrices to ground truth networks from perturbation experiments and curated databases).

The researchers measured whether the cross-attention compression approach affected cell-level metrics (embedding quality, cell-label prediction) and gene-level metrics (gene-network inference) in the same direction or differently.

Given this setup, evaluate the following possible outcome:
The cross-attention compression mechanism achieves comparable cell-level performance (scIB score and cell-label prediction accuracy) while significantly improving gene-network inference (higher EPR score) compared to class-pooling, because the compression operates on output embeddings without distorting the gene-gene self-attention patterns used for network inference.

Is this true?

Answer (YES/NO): NO